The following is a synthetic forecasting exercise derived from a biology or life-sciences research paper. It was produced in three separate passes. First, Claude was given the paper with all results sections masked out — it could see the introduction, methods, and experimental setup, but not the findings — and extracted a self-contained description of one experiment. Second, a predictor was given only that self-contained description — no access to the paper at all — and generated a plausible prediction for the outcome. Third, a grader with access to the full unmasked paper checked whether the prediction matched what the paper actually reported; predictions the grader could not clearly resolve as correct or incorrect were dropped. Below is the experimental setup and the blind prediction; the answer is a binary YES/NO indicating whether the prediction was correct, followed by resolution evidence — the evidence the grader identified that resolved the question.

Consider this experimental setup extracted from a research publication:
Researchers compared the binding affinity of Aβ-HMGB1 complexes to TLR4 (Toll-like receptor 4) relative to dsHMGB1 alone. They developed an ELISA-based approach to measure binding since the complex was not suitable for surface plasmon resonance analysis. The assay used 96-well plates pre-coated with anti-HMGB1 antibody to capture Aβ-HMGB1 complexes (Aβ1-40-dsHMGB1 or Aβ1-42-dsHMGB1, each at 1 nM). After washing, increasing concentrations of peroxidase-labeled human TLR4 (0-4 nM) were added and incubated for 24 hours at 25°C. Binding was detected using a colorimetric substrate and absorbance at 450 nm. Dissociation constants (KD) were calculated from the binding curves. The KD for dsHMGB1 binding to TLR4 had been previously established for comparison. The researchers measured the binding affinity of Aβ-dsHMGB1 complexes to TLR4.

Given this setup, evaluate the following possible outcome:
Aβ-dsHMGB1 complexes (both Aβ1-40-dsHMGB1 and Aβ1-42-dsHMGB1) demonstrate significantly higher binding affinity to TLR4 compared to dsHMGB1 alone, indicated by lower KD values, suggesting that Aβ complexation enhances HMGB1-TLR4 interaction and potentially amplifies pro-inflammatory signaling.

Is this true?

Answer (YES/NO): NO